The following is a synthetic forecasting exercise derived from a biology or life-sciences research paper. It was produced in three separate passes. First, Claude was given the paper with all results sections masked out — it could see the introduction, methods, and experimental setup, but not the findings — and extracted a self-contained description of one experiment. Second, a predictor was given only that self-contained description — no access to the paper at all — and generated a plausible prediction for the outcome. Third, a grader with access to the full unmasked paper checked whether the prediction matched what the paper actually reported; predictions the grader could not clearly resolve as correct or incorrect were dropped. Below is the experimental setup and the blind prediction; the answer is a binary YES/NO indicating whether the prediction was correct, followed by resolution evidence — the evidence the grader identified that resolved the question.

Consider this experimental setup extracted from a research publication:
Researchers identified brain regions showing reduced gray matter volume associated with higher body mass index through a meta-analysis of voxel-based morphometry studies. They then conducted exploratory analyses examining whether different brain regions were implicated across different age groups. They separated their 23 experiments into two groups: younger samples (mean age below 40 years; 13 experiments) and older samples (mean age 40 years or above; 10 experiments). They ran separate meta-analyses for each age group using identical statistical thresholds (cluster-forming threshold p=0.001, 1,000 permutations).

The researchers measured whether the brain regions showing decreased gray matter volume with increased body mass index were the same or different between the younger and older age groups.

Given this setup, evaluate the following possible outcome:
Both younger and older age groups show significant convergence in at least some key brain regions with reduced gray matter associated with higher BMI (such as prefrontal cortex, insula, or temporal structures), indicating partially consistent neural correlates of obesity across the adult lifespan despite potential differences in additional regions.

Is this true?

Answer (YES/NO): NO